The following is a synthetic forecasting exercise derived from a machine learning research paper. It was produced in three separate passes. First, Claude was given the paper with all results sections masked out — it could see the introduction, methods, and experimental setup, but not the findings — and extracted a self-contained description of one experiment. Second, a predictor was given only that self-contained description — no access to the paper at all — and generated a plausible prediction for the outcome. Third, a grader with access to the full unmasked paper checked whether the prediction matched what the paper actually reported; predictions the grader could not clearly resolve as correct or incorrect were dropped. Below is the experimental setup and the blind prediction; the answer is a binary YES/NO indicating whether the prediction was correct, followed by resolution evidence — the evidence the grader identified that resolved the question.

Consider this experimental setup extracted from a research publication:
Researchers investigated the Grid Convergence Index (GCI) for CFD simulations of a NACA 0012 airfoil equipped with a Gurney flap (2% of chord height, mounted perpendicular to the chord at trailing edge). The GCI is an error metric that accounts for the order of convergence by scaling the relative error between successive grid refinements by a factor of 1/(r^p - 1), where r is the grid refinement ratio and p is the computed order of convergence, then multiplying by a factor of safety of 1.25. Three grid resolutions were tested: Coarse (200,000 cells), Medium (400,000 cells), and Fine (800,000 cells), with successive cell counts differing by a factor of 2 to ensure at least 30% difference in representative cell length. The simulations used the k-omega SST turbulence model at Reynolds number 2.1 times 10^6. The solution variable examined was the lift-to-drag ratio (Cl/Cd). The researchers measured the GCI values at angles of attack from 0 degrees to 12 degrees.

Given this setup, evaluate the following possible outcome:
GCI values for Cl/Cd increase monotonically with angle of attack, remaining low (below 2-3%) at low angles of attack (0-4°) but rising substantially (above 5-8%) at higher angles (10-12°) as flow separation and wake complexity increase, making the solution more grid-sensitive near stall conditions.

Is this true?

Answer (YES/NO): NO